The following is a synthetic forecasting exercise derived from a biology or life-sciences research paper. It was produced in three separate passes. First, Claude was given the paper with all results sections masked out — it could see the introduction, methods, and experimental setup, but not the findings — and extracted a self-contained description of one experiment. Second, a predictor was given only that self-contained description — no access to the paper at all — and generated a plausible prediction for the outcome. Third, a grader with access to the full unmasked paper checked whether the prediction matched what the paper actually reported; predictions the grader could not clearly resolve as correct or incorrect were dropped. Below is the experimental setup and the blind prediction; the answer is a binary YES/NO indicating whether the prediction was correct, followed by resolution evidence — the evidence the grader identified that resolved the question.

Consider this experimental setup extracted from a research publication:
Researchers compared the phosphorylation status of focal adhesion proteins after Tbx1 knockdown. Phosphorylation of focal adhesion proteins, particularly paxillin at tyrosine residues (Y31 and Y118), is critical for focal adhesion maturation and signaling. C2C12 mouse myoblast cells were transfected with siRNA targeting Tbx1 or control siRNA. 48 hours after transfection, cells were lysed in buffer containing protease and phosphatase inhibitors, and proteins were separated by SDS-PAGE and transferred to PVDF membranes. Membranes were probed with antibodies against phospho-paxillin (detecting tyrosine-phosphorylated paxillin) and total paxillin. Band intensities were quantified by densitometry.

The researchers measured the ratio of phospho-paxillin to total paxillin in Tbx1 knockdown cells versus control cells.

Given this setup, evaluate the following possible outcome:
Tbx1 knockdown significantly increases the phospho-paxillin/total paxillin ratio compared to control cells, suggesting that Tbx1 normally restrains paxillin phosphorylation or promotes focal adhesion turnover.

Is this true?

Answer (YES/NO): NO